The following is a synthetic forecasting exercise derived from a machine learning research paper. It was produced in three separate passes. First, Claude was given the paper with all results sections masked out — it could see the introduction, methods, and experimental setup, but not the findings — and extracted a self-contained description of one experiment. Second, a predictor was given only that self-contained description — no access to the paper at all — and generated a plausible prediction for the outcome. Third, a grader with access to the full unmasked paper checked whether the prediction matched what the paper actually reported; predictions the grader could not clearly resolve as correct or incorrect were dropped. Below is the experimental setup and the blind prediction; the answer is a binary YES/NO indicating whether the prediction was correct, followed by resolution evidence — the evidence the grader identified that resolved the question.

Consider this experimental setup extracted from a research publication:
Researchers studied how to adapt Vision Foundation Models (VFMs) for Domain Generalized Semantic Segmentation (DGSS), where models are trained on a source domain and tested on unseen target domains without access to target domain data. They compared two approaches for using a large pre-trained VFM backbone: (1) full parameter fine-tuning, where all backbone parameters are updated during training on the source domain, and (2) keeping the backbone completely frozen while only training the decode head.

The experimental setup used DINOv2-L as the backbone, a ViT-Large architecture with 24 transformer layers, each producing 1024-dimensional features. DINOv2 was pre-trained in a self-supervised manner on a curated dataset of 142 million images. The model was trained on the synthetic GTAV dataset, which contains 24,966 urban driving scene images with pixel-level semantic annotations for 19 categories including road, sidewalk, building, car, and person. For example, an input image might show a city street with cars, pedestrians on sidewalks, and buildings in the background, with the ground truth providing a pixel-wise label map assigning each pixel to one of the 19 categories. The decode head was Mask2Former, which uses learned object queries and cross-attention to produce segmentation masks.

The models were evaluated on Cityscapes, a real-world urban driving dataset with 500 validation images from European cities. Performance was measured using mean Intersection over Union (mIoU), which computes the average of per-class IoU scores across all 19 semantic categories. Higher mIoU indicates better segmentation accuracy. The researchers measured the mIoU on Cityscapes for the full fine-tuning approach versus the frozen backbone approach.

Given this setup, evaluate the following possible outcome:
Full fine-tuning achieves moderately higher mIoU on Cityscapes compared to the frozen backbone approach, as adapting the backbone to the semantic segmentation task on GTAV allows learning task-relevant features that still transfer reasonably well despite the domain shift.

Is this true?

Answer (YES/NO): YES